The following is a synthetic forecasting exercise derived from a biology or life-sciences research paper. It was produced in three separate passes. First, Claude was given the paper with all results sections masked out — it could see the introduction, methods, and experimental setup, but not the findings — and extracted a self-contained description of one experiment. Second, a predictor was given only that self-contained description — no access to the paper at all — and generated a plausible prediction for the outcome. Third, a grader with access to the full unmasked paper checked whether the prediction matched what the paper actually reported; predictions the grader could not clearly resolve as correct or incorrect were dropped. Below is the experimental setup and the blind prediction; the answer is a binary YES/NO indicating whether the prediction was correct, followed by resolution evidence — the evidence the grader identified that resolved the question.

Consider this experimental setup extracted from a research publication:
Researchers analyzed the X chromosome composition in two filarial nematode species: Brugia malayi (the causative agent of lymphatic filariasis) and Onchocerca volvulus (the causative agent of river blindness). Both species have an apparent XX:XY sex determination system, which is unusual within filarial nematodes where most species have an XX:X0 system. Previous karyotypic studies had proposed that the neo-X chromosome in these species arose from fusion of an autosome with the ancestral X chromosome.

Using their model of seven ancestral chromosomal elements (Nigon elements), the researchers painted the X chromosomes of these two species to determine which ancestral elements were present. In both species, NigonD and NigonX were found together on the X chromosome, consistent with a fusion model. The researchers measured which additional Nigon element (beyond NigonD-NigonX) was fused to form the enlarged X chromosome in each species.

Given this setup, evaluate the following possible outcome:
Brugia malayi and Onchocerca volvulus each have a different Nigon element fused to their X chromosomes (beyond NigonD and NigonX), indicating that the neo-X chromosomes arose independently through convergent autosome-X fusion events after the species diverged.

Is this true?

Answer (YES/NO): YES